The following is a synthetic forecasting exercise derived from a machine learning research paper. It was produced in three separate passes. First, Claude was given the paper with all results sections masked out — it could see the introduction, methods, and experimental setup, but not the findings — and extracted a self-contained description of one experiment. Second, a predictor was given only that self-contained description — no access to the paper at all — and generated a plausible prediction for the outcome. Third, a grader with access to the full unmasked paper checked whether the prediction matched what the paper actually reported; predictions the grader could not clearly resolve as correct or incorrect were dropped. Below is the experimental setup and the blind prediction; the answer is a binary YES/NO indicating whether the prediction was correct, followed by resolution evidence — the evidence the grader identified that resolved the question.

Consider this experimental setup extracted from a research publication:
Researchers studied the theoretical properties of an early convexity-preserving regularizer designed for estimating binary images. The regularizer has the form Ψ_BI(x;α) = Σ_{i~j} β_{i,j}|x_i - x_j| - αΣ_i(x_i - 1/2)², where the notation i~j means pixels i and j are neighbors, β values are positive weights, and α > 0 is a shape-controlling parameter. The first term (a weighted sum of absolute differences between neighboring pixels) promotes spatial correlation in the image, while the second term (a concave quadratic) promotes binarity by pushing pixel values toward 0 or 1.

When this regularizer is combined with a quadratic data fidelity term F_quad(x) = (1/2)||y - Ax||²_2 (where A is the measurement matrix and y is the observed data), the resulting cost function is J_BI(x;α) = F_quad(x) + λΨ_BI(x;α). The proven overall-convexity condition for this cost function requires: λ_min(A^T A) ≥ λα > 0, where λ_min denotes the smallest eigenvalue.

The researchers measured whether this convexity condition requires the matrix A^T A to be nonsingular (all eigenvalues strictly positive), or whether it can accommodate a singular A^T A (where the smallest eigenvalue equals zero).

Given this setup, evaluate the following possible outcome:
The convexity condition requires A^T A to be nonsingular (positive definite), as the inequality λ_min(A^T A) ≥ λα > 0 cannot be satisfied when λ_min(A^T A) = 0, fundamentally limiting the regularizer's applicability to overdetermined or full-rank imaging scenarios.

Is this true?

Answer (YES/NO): YES